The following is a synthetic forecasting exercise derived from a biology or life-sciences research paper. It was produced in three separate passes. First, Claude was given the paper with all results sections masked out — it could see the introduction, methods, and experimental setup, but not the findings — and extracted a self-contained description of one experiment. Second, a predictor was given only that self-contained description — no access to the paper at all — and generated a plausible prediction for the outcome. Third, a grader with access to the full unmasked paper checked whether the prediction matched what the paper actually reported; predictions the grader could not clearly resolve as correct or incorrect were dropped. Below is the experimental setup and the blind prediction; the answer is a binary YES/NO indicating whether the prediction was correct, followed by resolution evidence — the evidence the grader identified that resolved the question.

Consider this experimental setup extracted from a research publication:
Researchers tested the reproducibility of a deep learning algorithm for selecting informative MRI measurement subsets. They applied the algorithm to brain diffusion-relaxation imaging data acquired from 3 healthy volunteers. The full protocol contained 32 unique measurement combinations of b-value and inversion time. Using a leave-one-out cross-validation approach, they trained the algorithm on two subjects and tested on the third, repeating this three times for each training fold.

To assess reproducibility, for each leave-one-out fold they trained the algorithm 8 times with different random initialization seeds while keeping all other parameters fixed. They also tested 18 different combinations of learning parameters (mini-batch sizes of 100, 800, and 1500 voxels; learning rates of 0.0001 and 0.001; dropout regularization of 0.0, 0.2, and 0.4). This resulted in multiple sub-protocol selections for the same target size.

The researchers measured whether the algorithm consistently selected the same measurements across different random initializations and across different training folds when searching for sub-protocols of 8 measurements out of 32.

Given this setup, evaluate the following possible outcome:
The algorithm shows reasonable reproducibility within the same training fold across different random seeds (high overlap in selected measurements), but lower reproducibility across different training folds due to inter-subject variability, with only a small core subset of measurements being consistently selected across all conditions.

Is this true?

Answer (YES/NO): NO